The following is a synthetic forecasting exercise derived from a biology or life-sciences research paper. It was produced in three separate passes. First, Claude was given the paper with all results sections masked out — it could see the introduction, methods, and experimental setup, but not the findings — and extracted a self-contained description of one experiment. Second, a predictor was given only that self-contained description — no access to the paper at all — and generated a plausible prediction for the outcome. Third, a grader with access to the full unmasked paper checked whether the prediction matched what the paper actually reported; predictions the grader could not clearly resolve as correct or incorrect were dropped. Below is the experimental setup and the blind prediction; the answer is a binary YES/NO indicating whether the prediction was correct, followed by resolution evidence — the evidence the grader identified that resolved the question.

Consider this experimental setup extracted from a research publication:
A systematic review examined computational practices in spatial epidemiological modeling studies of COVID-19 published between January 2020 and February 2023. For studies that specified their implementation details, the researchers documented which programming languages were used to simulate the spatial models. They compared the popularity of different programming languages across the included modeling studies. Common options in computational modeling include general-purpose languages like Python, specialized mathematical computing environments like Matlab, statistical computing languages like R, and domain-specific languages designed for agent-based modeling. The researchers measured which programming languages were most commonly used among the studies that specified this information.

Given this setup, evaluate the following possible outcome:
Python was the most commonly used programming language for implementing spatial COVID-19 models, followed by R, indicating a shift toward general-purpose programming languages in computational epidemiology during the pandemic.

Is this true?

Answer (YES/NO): NO